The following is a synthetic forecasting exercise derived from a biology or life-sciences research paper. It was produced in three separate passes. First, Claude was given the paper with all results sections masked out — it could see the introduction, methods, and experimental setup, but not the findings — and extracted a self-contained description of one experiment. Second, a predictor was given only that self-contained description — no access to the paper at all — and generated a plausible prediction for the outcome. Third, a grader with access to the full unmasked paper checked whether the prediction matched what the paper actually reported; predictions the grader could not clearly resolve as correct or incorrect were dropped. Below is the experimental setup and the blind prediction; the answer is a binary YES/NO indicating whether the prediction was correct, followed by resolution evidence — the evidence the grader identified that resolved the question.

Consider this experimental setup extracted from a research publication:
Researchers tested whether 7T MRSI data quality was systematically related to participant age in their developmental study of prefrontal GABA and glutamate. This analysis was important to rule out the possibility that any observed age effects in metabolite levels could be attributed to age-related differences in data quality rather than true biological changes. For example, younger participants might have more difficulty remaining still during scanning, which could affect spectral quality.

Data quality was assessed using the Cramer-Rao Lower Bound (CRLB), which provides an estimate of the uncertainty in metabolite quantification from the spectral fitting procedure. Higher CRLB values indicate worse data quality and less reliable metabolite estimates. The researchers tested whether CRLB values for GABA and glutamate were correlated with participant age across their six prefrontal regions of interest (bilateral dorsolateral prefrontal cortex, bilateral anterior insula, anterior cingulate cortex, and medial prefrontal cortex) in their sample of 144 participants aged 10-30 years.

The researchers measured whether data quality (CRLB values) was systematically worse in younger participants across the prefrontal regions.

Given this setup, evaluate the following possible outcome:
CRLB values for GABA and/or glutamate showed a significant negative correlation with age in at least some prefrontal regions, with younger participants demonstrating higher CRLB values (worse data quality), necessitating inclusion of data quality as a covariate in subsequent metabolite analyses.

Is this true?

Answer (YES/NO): NO